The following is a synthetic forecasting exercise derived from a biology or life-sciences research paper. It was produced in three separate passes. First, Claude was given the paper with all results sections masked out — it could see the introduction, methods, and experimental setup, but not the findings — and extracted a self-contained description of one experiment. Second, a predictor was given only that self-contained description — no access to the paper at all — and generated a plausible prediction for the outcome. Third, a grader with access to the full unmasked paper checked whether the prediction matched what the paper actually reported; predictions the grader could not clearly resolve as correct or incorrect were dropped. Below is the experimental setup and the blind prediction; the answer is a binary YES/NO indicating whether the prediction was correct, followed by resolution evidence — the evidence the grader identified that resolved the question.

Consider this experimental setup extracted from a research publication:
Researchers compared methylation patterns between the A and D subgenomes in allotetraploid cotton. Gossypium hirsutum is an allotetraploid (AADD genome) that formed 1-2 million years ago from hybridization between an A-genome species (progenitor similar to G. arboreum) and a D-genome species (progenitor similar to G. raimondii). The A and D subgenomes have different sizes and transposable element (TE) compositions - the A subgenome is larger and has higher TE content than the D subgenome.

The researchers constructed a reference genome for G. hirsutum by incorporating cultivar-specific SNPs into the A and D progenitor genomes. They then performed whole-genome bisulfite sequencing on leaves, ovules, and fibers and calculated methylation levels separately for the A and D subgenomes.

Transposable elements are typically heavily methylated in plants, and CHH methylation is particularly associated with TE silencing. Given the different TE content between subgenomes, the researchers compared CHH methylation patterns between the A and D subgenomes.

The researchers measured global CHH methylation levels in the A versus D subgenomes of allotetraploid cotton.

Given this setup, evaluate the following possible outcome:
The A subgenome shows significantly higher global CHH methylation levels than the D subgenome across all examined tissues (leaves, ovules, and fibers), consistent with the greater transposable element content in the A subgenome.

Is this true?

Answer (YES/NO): NO